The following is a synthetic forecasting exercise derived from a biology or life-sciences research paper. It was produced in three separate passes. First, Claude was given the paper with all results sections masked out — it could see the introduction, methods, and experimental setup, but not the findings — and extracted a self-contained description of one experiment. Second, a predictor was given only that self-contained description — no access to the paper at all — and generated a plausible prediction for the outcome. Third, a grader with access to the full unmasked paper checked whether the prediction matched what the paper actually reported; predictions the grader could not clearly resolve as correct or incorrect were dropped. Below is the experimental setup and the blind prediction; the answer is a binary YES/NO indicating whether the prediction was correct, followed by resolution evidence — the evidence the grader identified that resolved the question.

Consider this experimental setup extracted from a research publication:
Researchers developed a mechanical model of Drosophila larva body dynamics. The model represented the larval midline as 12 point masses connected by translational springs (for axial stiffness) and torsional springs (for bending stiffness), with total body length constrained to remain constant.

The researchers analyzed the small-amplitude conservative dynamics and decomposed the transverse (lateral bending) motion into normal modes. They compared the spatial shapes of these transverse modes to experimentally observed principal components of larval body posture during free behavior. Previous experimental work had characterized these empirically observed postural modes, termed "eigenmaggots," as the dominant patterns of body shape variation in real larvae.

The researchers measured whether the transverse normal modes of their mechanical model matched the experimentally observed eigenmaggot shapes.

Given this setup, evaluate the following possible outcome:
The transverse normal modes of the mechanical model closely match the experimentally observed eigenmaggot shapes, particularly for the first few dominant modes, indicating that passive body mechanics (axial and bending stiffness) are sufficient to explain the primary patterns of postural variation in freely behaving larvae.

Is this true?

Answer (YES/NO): YES